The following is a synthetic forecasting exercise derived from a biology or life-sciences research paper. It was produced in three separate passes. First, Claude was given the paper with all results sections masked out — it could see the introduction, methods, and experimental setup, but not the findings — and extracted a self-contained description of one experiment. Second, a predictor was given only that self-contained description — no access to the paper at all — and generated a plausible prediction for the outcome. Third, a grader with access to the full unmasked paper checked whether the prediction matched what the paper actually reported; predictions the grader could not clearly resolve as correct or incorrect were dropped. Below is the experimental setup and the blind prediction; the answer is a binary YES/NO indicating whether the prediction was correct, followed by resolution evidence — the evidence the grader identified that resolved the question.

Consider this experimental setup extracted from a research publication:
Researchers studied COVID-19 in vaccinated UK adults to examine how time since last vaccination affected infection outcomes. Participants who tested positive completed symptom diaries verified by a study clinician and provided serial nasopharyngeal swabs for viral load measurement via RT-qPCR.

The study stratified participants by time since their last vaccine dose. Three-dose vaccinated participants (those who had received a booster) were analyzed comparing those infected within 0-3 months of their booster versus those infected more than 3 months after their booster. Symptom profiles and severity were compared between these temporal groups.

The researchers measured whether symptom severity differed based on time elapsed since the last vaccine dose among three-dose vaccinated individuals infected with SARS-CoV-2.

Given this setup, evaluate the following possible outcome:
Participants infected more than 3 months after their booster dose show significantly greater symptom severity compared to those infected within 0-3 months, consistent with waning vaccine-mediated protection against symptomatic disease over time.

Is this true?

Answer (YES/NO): NO